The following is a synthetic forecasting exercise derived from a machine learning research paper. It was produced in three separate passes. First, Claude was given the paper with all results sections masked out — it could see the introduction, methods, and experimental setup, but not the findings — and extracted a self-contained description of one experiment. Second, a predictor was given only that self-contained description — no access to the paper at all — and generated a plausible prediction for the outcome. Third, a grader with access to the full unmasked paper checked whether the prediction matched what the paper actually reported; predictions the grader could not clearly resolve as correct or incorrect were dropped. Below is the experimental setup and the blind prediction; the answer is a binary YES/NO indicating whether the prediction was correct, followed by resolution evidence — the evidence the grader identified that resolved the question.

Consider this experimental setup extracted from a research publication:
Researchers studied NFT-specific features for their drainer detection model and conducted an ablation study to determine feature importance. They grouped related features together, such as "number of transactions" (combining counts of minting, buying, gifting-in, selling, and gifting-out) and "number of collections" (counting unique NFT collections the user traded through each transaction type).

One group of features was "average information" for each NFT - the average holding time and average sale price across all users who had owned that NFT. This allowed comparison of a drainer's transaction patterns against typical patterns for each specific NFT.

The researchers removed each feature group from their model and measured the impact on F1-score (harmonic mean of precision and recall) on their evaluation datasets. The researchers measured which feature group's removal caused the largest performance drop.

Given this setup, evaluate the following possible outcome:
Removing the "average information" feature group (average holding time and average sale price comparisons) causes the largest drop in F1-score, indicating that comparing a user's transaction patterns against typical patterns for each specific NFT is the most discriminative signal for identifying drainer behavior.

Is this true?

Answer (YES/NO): NO